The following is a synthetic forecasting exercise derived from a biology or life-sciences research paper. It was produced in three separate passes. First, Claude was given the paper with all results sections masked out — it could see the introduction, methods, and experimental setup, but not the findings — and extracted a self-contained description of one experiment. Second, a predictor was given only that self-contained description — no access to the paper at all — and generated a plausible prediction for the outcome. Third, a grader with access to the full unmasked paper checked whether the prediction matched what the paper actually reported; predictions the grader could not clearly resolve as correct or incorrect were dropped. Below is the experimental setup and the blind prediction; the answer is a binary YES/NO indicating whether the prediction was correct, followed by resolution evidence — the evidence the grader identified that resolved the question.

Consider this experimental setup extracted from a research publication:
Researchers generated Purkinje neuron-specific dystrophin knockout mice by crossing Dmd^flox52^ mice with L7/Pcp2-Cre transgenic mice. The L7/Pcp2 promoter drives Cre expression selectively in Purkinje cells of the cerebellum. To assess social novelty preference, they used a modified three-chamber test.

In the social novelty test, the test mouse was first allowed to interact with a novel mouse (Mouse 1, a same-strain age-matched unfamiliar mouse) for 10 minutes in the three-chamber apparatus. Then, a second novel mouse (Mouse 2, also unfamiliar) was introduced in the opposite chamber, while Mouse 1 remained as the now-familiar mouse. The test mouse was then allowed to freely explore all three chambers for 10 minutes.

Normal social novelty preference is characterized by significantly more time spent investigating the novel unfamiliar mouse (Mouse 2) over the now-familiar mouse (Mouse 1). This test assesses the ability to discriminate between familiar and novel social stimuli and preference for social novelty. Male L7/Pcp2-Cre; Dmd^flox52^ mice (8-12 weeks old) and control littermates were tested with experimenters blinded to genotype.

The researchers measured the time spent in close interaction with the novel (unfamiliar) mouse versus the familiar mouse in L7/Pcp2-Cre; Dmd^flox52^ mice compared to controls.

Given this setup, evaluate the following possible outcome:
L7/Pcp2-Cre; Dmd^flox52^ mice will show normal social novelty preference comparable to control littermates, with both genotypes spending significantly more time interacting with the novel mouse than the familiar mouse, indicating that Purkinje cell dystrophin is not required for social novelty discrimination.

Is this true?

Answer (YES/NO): NO